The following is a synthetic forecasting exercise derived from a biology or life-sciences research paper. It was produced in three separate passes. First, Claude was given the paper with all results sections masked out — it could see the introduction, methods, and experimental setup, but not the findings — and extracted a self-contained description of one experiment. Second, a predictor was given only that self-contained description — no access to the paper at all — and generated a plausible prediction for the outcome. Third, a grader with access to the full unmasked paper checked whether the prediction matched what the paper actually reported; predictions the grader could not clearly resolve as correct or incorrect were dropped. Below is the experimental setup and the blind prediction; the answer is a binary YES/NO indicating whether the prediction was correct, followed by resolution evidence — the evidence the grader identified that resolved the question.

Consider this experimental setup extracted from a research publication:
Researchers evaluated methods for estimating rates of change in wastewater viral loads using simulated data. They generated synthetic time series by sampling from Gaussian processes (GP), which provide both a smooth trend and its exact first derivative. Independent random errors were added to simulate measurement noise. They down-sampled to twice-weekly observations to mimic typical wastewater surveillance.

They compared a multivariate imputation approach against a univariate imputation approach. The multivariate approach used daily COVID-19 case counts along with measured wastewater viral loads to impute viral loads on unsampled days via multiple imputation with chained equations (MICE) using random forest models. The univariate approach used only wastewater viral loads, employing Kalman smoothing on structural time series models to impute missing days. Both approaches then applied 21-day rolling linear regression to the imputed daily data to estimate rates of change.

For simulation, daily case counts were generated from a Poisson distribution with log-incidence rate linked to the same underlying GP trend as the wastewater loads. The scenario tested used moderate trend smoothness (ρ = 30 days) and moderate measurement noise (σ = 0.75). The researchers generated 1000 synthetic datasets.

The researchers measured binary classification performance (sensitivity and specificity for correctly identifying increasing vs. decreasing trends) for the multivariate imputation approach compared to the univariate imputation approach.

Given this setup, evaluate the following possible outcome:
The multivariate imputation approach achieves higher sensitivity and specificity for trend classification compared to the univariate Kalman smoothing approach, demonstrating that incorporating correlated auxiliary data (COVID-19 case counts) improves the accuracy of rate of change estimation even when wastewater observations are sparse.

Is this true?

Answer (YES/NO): NO